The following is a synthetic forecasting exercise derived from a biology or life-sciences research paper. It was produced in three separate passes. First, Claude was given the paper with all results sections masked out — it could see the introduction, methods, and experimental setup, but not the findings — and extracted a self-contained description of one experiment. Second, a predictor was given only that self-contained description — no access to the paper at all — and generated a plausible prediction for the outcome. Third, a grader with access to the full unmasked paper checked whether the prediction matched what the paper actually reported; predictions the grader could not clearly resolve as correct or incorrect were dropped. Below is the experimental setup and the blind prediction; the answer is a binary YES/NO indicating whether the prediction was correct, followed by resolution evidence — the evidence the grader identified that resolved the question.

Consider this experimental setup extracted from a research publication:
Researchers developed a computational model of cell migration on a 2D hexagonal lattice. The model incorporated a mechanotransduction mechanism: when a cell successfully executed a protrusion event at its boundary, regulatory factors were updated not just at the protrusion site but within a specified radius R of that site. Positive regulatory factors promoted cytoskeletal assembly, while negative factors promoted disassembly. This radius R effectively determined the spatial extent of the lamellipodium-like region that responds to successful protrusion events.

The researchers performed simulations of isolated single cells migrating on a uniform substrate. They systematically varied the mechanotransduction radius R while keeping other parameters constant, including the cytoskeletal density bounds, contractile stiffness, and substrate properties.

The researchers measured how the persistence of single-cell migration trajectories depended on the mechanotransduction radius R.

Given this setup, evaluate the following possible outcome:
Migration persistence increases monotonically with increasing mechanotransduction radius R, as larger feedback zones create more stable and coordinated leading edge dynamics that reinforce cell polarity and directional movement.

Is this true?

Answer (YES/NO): YES